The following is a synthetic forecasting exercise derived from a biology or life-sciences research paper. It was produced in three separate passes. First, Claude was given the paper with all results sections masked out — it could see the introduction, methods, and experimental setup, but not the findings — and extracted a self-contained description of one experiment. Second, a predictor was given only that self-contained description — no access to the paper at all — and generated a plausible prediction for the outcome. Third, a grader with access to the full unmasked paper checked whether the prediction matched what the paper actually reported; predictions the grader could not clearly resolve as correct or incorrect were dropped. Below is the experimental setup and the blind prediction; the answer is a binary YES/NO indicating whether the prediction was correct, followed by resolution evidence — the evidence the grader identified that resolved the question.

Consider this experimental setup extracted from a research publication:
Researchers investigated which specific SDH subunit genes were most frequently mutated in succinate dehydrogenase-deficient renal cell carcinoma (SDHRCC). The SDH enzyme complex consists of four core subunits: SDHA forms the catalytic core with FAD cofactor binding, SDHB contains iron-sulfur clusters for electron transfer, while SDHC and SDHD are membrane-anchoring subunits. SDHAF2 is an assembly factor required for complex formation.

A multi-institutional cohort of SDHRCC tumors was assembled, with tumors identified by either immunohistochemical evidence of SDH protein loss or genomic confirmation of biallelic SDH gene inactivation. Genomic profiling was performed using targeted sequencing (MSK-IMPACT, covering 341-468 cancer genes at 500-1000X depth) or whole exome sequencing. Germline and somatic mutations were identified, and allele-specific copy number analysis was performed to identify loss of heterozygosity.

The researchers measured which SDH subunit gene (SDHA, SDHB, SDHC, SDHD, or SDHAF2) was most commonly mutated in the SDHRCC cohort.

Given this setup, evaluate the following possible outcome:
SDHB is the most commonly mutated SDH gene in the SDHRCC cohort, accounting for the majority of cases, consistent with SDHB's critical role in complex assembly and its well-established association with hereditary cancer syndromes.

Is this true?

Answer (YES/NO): YES